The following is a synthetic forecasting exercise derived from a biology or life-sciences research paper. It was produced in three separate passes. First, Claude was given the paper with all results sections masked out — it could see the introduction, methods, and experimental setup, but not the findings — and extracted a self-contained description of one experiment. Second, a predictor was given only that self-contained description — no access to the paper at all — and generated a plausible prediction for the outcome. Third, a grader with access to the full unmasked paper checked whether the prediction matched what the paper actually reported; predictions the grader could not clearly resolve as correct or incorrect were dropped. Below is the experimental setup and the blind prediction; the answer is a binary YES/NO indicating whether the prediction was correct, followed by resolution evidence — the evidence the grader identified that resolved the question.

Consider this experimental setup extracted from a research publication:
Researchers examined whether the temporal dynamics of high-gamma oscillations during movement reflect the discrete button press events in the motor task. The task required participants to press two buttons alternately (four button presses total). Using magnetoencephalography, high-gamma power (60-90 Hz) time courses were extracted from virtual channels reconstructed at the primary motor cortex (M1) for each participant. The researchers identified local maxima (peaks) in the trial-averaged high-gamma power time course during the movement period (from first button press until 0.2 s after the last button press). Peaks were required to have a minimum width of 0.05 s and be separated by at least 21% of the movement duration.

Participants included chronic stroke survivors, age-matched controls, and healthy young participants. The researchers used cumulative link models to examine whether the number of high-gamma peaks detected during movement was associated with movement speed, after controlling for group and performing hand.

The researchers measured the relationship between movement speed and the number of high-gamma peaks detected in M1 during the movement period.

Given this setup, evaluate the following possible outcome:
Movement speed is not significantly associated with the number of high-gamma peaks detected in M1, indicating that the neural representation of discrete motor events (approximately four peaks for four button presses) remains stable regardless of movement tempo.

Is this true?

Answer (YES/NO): NO